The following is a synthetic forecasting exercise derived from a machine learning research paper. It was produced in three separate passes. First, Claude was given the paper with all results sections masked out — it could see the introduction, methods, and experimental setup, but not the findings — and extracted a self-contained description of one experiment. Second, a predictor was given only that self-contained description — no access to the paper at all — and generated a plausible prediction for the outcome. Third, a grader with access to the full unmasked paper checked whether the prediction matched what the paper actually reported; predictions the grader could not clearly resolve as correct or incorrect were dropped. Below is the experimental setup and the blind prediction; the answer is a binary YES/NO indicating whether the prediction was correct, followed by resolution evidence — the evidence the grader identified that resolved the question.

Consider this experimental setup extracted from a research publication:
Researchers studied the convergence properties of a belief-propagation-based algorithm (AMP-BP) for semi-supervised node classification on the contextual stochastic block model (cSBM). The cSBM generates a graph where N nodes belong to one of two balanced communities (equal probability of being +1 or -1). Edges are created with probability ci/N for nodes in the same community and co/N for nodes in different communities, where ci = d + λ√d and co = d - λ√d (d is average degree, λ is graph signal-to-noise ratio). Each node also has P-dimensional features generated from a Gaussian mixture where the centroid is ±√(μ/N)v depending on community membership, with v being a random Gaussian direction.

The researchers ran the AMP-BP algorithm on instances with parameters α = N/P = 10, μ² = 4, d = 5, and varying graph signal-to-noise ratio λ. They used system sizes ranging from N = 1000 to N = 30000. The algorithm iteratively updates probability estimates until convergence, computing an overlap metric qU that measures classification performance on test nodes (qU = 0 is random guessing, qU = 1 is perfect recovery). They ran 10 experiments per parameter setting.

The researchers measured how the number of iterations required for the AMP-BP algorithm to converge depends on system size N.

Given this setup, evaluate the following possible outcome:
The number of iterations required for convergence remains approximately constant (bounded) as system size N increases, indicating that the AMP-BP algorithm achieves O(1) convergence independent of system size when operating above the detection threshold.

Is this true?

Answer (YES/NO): YES